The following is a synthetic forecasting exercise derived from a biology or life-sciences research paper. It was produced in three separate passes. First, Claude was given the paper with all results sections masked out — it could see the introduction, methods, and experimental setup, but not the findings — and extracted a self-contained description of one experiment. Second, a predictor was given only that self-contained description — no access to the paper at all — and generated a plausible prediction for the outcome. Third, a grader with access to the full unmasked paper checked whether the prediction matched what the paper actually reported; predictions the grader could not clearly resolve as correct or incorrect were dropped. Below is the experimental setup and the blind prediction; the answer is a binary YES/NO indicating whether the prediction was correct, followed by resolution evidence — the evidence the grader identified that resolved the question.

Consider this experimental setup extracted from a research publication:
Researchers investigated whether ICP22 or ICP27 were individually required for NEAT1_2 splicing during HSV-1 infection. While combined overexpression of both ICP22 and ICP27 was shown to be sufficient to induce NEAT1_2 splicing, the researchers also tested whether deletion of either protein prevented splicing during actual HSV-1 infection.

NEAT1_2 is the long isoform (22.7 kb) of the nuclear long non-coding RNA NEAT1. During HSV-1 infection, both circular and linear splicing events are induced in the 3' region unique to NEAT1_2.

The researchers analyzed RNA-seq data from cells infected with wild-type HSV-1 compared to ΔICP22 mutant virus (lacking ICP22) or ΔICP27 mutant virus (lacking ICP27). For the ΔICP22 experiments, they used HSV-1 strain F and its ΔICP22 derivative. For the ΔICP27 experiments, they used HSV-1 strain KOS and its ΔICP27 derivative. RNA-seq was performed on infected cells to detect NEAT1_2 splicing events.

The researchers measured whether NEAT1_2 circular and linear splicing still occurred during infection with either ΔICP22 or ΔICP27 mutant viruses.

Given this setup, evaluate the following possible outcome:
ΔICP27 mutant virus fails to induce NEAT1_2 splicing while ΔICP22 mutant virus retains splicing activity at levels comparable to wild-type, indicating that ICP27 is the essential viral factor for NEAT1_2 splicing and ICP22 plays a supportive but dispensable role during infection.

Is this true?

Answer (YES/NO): NO